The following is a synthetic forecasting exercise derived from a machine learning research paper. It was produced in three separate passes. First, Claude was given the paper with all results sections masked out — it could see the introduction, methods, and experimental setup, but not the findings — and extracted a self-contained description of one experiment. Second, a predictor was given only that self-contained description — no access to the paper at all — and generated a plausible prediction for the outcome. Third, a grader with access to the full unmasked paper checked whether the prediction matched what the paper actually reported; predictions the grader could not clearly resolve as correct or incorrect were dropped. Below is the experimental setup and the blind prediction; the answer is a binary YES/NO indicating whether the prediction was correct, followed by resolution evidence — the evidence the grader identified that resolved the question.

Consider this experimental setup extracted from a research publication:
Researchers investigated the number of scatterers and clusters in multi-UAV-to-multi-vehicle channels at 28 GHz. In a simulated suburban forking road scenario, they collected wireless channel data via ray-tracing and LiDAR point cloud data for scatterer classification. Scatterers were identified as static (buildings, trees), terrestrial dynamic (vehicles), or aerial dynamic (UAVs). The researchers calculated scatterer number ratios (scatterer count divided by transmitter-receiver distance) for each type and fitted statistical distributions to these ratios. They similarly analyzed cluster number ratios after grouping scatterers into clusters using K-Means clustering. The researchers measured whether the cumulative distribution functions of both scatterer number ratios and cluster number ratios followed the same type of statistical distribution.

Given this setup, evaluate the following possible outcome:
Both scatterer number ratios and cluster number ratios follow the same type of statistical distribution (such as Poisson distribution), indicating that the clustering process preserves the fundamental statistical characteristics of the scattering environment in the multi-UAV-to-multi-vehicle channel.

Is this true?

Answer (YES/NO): YES